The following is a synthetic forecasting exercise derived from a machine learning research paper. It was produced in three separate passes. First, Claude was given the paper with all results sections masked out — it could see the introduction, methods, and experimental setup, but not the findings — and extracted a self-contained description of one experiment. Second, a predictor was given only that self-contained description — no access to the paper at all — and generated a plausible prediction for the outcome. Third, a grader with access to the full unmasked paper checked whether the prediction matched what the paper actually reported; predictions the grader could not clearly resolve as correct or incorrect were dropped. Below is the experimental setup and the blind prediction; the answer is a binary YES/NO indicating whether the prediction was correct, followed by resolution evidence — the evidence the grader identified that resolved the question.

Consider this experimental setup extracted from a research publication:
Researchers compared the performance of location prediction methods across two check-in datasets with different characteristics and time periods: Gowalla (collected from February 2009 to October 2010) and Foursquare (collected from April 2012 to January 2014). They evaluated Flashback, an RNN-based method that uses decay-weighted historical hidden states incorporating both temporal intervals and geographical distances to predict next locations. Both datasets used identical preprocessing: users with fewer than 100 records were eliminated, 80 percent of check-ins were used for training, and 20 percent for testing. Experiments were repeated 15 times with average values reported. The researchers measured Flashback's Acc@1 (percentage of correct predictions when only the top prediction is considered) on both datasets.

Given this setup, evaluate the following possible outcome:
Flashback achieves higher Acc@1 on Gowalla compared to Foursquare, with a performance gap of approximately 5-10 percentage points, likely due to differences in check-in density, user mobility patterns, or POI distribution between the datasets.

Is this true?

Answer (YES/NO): NO